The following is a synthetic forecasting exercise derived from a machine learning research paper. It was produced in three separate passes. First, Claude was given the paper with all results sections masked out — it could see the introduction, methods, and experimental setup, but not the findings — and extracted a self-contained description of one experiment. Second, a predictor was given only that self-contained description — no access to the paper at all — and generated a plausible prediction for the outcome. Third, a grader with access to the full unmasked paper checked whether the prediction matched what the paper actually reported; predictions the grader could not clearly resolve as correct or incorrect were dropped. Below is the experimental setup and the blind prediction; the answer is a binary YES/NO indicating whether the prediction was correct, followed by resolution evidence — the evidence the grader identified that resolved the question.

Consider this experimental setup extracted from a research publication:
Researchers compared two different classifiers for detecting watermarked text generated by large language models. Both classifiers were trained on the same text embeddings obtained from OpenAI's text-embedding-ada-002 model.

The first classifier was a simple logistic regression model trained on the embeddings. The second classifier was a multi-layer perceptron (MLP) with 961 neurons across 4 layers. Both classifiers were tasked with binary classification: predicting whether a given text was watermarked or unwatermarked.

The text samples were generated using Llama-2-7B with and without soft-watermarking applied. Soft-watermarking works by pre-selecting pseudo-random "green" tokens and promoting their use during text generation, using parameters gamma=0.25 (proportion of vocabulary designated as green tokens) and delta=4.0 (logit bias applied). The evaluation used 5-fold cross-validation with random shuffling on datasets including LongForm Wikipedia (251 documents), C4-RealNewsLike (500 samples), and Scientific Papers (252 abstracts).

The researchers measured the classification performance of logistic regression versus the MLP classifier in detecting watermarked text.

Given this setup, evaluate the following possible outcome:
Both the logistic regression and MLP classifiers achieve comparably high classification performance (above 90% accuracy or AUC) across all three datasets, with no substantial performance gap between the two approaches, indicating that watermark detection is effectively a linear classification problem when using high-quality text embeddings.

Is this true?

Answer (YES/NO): NO